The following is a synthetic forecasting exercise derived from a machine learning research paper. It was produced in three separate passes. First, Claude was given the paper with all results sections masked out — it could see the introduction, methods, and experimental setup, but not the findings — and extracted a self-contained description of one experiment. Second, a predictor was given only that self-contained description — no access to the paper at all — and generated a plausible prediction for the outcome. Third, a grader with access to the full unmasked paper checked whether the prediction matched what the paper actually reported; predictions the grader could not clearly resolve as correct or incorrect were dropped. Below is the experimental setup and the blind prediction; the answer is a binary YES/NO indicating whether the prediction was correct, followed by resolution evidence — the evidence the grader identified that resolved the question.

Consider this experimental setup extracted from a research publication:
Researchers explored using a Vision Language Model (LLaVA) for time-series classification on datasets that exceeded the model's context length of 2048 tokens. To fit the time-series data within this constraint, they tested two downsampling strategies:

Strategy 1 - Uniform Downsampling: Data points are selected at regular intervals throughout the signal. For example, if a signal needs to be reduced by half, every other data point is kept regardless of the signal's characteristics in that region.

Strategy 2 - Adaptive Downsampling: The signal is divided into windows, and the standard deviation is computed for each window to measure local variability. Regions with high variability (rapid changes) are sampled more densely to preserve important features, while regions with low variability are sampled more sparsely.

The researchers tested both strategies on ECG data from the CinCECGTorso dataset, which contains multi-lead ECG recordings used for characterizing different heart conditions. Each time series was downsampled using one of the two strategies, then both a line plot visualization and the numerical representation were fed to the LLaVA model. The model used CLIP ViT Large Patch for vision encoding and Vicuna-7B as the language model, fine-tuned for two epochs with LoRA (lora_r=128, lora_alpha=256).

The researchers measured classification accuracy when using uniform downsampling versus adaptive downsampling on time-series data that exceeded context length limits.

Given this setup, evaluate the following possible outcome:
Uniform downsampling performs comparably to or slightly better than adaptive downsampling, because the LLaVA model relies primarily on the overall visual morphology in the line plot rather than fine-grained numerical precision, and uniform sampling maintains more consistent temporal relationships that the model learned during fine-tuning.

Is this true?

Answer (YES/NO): NO